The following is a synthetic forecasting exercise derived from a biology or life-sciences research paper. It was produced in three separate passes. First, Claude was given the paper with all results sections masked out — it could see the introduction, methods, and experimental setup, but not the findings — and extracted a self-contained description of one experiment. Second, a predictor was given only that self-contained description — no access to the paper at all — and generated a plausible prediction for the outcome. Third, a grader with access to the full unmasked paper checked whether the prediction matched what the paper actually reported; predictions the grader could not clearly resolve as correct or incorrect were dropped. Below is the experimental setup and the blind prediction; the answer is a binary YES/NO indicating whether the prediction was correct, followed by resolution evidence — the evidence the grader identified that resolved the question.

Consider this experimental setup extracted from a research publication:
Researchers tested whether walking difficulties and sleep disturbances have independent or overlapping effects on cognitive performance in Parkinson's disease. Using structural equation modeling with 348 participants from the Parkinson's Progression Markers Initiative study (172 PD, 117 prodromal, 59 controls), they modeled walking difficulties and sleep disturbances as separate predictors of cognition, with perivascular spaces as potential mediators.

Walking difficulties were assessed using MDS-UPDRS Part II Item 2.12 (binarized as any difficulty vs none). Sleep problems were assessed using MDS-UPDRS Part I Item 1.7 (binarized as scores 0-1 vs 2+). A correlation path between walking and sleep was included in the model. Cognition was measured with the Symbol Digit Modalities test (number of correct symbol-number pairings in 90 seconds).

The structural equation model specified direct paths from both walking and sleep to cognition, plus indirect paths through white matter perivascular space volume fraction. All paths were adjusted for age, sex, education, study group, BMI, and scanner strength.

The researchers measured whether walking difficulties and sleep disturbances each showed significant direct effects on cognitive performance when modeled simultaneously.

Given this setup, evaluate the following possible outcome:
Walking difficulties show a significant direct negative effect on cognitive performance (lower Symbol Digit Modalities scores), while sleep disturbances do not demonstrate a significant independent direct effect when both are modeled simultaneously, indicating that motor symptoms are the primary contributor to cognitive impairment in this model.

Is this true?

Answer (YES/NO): YES